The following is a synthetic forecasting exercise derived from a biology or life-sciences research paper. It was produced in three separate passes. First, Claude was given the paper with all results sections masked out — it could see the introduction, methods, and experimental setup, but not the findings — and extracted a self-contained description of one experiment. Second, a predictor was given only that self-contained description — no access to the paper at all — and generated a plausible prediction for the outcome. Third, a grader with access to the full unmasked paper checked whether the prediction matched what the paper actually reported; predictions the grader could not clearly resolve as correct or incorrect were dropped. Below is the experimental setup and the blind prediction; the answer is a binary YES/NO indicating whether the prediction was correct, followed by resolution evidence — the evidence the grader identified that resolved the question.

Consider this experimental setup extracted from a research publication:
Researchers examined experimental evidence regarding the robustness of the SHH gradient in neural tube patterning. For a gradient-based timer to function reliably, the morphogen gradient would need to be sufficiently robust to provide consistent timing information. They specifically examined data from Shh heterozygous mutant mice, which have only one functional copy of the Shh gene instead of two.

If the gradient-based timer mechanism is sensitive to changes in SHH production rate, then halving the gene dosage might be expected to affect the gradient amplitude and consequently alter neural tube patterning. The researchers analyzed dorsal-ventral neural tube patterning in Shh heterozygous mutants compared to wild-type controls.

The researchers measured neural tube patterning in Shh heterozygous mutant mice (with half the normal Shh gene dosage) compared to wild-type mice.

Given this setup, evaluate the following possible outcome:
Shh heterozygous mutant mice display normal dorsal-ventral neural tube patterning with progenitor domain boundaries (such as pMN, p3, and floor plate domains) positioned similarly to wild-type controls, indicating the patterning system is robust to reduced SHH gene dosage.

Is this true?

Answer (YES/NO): YES